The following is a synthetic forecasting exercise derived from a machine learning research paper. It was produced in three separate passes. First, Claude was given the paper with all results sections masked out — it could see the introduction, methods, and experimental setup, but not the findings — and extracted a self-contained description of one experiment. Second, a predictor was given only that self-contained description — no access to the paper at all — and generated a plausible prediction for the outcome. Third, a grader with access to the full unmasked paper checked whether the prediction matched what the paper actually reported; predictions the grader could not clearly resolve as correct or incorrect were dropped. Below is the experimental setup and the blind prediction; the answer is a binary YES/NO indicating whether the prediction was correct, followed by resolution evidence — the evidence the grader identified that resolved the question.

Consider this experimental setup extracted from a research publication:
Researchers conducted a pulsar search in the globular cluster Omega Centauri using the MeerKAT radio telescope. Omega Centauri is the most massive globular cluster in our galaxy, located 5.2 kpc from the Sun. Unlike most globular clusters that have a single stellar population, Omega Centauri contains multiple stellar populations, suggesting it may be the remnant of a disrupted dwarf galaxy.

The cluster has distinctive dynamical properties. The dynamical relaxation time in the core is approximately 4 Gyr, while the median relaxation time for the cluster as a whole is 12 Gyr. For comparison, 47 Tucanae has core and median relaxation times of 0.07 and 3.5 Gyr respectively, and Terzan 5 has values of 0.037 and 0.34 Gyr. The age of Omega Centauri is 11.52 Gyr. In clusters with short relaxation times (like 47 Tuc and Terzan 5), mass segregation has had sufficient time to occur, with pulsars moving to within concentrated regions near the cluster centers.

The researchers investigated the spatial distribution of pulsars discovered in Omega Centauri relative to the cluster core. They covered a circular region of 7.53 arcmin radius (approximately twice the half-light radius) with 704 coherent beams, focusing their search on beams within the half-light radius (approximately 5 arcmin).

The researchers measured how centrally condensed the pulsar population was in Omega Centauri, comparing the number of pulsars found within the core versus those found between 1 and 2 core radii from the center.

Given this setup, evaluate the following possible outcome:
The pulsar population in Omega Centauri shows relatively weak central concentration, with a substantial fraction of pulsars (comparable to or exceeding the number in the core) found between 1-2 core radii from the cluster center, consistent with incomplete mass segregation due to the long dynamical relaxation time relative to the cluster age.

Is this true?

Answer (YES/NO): NO